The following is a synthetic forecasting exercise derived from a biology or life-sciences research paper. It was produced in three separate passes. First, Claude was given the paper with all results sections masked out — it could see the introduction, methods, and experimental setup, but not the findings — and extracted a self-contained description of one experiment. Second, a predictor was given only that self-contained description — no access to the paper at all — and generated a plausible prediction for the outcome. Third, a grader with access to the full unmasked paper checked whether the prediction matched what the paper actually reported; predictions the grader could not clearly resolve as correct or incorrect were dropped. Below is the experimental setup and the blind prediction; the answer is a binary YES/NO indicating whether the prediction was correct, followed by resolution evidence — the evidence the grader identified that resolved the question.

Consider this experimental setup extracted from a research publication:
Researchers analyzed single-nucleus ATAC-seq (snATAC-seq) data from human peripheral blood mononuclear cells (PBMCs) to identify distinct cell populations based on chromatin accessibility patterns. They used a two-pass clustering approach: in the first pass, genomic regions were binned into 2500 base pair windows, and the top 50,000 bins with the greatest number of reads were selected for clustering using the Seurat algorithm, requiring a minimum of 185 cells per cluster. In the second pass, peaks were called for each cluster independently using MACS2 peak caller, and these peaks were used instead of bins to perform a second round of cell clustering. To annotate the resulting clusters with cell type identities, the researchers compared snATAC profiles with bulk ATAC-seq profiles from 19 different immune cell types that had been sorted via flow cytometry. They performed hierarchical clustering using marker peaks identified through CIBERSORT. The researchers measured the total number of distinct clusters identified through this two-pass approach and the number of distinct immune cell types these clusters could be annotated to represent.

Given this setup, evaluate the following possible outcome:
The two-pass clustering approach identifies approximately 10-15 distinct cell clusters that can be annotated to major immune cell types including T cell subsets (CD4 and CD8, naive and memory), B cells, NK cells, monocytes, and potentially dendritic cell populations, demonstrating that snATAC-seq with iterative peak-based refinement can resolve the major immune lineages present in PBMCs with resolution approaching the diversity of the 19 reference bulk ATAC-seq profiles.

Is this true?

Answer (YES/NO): NO